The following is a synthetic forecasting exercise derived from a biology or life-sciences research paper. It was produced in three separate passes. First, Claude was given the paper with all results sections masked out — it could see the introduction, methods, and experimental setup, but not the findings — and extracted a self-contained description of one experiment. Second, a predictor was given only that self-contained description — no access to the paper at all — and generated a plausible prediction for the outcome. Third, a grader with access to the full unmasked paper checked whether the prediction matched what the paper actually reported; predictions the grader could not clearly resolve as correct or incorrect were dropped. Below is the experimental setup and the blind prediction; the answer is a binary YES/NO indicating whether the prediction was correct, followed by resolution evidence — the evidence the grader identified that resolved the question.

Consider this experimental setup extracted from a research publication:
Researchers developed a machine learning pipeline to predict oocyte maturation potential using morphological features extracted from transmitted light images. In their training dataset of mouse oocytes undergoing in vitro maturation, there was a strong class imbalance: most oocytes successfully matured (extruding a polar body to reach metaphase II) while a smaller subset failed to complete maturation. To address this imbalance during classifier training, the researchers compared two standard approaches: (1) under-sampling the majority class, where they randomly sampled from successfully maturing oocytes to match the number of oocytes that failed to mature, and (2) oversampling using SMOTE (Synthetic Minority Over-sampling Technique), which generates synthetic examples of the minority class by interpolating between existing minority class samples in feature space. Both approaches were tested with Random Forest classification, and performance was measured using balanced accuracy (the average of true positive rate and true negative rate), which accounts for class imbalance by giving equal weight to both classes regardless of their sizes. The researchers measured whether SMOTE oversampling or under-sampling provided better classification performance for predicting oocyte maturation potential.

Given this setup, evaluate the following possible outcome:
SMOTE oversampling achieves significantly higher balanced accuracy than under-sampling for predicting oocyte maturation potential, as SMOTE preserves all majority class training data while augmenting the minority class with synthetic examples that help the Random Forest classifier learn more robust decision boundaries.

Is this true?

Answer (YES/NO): NO